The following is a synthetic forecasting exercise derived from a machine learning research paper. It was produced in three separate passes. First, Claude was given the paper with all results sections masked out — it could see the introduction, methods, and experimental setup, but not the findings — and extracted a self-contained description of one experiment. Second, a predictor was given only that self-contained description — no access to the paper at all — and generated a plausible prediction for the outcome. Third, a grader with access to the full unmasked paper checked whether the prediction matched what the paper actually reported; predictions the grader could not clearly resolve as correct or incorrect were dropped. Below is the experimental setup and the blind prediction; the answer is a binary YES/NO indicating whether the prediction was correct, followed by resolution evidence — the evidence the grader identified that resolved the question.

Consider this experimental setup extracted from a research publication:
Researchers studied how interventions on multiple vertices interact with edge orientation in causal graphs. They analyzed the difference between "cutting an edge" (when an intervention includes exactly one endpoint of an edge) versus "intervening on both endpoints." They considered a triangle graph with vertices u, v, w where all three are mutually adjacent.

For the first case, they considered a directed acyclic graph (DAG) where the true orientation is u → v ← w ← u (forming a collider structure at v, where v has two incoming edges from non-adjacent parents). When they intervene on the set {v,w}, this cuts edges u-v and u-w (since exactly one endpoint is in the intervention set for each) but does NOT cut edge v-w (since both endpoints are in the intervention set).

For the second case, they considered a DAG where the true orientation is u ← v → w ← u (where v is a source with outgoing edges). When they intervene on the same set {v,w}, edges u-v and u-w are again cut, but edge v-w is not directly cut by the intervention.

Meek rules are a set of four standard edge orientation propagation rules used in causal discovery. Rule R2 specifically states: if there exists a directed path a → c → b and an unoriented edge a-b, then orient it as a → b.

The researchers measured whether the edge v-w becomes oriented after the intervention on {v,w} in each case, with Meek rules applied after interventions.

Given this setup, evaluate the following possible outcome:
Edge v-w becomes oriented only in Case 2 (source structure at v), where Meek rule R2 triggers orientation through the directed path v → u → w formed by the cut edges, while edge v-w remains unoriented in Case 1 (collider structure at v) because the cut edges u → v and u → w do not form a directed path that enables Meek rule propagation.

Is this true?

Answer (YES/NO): YES